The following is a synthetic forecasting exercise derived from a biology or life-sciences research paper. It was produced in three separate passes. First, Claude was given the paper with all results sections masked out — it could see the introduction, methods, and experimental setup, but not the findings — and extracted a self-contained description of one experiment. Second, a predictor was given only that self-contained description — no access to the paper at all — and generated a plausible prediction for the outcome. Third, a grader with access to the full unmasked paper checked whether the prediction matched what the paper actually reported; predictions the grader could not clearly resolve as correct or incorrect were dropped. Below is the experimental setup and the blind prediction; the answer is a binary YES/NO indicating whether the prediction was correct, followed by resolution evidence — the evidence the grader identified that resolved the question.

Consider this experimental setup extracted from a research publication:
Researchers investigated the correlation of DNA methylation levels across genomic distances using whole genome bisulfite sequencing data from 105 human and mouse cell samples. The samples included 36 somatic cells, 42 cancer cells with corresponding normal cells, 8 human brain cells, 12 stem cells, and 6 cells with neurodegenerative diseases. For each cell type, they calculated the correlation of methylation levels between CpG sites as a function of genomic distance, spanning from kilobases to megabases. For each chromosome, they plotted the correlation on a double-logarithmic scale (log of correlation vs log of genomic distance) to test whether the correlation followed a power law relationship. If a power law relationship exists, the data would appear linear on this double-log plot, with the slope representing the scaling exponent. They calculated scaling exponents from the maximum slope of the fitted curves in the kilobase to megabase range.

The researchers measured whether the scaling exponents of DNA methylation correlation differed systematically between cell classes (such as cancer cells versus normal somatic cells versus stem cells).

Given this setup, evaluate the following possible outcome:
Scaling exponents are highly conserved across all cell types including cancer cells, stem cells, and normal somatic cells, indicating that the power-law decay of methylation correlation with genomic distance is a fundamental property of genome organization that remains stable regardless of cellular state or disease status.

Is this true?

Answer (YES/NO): NO